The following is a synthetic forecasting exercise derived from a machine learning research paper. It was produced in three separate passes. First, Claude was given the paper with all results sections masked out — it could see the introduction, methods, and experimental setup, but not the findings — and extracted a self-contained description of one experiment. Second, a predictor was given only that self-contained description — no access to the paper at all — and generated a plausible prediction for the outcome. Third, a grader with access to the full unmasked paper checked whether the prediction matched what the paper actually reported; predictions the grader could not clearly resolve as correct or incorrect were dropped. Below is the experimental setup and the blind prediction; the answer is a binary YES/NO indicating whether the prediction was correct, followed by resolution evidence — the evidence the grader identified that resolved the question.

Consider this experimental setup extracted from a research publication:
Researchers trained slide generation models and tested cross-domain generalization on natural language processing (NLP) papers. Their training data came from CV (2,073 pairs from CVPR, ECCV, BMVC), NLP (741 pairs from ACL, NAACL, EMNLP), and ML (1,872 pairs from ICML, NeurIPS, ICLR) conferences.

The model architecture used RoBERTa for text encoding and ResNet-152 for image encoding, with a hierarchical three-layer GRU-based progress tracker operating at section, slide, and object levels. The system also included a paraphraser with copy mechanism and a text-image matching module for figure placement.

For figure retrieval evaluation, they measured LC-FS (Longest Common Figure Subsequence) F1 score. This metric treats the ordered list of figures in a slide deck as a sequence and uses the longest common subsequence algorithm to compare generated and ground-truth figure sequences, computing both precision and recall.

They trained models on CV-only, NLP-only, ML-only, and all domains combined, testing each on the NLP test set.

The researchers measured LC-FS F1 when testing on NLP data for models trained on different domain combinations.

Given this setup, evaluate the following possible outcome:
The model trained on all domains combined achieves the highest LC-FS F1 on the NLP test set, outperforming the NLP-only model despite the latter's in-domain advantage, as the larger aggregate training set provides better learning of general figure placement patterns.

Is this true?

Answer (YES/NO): NO